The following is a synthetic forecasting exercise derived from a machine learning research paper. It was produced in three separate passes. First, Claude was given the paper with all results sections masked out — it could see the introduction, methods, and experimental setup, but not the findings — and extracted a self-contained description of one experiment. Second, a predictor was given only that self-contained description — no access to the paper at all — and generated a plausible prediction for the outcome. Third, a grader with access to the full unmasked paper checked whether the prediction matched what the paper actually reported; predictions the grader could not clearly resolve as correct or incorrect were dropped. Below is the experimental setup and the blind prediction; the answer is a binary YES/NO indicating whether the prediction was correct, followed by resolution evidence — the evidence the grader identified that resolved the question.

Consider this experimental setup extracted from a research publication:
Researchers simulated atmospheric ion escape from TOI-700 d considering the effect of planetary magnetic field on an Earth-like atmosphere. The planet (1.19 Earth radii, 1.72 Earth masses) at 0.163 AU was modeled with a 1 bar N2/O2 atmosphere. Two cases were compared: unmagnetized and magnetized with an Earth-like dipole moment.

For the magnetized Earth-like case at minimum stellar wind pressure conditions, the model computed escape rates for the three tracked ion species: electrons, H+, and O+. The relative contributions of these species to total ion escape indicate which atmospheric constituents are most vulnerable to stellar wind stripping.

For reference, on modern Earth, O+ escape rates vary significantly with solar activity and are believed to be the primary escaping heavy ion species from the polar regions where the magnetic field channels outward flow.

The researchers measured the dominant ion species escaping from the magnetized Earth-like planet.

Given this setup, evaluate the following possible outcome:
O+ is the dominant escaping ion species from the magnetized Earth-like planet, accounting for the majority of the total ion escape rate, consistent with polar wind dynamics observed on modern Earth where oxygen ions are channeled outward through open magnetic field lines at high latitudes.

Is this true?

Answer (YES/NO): YES